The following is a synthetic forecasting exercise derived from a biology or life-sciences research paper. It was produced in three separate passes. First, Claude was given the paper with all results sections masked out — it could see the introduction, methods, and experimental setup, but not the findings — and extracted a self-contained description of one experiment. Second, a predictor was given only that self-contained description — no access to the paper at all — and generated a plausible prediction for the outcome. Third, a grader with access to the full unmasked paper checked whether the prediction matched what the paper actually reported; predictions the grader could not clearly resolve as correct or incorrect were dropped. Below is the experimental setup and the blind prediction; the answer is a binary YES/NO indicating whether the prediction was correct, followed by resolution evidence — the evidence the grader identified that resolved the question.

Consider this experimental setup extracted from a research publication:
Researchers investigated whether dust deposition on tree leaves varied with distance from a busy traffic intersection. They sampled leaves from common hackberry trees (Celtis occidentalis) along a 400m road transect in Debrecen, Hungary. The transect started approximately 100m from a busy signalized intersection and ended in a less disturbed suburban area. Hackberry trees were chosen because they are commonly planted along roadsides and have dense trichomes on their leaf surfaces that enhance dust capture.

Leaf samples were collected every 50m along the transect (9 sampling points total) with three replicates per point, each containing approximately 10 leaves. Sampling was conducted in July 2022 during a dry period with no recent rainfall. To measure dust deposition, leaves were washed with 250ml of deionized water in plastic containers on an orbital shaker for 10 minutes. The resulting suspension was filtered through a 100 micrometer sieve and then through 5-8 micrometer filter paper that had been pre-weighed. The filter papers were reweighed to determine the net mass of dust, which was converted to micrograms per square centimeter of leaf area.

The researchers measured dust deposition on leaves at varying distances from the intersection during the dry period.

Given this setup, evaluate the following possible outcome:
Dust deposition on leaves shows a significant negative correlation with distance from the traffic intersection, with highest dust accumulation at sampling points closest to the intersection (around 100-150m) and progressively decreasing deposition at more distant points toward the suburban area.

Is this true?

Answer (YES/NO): YES